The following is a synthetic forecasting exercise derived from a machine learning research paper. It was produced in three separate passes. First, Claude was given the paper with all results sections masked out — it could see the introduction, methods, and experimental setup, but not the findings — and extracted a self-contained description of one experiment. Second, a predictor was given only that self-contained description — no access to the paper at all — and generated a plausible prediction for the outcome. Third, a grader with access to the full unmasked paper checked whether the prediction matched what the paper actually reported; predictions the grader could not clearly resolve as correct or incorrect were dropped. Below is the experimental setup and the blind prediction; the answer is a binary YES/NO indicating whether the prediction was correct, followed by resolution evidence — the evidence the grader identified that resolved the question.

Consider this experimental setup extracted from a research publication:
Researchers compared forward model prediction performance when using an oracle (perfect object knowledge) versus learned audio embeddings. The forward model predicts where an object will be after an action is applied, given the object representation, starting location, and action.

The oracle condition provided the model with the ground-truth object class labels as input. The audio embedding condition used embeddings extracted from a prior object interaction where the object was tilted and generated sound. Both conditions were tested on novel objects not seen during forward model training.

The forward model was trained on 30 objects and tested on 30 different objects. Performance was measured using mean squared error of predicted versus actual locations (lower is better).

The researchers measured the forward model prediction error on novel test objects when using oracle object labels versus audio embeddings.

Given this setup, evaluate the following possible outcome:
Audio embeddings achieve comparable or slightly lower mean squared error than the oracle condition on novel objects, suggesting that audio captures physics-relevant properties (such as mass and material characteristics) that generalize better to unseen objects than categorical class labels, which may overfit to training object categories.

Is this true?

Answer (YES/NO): NO